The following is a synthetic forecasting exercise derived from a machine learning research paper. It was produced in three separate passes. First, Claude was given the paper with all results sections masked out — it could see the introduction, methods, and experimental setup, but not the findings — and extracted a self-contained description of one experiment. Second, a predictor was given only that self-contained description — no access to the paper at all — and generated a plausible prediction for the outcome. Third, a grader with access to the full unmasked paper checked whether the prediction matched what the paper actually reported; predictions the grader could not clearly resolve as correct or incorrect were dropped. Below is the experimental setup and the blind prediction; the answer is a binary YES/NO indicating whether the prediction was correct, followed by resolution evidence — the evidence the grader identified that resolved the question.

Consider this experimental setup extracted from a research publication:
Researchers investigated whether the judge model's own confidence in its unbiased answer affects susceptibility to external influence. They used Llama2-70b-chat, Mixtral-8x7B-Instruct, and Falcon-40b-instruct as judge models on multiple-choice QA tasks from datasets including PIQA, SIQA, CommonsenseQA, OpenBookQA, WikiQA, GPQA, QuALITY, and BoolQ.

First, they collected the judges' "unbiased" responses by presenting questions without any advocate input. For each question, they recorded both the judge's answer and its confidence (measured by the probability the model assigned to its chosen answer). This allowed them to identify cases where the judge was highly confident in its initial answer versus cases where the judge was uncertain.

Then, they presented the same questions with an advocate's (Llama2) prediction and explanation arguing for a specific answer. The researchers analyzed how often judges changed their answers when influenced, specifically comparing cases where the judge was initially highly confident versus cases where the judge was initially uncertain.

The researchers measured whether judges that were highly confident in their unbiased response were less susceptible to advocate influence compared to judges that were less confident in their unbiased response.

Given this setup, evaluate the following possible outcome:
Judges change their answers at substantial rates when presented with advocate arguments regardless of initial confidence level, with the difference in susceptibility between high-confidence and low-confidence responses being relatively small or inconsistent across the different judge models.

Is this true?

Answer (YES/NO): NO